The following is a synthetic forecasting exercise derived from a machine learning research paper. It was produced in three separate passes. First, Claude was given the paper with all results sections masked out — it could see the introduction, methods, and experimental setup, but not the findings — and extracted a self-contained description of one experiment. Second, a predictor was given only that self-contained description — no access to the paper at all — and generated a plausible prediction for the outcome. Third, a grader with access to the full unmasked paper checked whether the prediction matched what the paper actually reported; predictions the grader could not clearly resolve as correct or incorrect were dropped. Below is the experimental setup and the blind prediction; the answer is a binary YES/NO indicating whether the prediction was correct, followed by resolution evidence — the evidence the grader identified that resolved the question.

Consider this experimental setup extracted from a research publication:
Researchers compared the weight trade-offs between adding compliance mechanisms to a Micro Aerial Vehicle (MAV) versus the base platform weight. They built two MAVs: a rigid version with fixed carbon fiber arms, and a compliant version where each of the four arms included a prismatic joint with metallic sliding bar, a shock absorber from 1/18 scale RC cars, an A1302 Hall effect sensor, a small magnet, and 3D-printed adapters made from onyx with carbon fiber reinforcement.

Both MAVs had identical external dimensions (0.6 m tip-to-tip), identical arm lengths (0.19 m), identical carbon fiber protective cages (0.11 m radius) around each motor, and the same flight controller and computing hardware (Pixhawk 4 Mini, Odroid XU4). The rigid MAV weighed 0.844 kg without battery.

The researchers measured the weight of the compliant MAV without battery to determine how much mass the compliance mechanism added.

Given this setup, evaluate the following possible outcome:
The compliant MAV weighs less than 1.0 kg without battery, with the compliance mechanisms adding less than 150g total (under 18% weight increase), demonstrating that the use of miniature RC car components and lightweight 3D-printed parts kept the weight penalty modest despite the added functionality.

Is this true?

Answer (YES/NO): NO